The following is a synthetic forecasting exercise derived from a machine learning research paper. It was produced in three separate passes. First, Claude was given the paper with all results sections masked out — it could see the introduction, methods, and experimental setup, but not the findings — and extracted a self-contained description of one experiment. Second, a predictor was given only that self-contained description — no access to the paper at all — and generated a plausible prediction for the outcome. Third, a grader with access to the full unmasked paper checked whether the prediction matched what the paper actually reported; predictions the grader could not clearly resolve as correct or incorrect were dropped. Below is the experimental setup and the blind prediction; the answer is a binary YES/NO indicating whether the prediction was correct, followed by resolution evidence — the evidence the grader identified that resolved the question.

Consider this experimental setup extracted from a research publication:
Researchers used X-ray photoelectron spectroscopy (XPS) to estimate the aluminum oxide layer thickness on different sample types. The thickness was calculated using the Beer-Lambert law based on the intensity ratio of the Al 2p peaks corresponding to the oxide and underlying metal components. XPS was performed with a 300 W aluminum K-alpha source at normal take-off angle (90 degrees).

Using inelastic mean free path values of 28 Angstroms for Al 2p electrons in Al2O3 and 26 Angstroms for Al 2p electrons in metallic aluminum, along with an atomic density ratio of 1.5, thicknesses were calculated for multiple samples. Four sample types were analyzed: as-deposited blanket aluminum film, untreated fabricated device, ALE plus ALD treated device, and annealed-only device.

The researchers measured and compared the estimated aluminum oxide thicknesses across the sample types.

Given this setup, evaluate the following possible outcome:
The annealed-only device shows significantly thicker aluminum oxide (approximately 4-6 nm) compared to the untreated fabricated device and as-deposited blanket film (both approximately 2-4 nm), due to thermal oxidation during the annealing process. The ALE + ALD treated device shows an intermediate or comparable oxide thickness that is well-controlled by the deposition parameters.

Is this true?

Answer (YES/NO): NO